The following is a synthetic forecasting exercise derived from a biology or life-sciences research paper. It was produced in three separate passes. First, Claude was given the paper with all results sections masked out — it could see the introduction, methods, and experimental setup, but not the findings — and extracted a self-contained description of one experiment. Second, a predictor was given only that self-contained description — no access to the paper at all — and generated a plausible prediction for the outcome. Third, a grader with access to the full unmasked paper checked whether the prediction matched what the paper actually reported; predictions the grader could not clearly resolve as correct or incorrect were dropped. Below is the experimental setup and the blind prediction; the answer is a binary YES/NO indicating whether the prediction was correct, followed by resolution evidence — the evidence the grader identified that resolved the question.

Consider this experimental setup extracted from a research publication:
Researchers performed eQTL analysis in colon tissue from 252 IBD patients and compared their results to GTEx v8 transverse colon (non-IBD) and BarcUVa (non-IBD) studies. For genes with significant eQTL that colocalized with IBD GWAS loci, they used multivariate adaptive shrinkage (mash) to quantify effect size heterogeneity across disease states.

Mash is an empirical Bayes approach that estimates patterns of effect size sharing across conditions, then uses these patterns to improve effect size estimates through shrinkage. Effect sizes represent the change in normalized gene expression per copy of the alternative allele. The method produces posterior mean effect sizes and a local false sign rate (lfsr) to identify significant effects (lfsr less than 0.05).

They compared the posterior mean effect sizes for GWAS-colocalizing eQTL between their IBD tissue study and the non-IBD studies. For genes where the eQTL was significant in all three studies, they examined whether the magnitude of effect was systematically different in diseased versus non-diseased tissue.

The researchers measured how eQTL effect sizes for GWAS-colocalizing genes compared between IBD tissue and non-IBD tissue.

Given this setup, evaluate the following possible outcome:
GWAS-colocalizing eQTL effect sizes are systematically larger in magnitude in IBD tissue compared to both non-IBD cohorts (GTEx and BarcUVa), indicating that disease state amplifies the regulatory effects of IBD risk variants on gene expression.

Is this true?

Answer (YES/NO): NO